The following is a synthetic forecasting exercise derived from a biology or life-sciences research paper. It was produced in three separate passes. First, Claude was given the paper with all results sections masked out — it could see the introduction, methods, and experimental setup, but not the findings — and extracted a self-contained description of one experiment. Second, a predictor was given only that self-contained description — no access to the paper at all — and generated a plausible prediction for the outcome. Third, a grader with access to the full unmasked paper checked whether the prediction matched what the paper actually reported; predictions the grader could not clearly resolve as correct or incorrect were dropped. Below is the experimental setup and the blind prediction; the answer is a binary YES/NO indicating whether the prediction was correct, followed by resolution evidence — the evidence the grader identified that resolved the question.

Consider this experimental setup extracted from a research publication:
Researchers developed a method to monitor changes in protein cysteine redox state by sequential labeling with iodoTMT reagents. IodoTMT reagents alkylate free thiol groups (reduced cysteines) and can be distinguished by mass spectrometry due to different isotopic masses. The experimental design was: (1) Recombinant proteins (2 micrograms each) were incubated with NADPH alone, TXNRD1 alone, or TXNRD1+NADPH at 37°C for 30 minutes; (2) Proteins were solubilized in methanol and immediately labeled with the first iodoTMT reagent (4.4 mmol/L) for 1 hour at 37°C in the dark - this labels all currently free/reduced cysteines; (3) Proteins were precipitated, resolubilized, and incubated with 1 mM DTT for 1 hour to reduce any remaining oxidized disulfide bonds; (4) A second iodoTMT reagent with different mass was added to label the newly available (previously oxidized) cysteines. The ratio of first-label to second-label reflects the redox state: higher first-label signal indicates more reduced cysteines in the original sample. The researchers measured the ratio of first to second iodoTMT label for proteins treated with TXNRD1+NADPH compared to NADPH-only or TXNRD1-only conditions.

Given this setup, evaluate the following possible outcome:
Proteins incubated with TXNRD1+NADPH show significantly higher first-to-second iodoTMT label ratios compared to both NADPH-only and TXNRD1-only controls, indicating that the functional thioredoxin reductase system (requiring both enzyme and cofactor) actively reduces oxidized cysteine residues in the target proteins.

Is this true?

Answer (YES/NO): YES